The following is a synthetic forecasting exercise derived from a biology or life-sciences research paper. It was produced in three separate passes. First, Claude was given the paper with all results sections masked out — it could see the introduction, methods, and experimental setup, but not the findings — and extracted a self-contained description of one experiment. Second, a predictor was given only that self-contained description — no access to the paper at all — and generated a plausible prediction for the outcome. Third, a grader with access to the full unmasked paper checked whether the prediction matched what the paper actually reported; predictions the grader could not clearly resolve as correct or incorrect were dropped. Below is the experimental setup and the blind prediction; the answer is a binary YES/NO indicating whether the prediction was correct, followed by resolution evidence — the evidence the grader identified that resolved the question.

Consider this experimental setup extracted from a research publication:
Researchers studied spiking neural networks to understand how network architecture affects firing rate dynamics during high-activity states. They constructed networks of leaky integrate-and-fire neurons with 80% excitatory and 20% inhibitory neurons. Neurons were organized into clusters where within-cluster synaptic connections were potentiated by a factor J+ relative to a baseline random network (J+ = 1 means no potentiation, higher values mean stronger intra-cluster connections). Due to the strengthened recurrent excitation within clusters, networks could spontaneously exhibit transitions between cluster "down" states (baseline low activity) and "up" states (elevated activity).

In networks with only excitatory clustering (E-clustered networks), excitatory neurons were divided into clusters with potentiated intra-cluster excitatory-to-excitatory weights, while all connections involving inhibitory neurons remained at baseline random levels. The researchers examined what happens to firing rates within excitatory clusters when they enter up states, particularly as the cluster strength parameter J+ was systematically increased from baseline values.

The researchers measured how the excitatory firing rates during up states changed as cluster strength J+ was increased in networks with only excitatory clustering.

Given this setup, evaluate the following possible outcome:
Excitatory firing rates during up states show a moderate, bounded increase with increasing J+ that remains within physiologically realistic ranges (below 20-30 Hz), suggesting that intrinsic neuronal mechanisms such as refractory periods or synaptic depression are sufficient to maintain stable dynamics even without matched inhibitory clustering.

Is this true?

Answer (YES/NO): NO